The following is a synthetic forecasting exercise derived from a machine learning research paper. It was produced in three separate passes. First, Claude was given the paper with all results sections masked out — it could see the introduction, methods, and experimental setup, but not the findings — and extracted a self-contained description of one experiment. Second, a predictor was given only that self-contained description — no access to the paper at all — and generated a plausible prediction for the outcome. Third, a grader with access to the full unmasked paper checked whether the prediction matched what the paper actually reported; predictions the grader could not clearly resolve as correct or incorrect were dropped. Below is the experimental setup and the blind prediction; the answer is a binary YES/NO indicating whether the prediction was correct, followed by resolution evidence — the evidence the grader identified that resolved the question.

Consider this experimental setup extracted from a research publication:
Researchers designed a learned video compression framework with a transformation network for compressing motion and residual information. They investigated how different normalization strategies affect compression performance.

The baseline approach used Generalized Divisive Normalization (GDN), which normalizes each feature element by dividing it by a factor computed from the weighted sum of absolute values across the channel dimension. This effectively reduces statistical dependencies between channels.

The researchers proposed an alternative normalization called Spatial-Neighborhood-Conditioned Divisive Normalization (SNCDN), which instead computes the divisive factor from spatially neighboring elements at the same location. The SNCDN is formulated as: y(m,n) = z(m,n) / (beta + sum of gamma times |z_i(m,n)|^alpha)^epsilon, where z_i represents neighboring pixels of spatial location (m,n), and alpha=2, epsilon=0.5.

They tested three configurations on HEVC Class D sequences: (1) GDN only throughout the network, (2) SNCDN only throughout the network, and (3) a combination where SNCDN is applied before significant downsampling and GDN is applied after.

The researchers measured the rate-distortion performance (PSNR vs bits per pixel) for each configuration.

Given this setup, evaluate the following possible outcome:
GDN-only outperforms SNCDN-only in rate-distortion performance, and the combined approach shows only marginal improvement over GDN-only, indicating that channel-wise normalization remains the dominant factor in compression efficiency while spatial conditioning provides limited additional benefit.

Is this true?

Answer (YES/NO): NO